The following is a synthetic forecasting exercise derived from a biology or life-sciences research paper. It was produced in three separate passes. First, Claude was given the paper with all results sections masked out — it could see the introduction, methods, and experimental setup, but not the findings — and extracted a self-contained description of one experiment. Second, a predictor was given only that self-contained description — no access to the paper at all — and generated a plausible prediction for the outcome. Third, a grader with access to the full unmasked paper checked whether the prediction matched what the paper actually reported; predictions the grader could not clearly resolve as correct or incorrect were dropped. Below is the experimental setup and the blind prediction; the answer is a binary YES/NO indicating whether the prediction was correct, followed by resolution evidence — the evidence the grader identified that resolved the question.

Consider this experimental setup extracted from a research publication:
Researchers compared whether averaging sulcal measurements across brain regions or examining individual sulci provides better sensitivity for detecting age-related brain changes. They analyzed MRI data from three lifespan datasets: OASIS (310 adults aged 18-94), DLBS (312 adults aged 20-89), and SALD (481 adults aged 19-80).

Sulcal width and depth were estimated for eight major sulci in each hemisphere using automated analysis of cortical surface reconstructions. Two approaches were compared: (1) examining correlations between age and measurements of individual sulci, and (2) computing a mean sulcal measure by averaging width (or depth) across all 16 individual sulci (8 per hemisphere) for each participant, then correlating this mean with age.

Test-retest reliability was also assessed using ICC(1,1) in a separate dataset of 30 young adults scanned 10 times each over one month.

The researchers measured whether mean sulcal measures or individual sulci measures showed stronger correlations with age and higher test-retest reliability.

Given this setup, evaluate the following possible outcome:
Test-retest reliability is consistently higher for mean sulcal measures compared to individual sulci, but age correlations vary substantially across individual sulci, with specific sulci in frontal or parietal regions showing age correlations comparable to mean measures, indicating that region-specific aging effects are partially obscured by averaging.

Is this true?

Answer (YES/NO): NO